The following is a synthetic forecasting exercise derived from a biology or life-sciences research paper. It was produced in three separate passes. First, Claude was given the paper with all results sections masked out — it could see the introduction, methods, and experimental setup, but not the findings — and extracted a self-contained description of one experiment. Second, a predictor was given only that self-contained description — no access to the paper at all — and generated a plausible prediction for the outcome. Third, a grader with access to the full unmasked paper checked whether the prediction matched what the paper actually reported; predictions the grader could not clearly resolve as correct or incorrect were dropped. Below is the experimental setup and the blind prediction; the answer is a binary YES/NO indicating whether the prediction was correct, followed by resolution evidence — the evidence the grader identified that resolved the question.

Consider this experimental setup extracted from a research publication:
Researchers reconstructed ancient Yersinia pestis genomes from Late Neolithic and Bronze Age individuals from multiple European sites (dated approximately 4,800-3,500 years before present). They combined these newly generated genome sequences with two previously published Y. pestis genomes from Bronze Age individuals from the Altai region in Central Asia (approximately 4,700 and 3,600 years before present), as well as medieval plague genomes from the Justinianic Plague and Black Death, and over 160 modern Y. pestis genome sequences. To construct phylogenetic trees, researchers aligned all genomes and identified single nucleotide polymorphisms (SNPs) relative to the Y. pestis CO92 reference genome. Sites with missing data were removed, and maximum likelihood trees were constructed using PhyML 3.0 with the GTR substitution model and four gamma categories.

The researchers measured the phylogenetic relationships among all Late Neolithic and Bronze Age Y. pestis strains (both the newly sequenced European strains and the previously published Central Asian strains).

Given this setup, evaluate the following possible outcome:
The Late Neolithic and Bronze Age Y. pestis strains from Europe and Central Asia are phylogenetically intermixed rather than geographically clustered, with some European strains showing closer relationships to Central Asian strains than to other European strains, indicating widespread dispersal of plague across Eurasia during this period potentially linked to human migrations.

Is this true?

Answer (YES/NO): YES